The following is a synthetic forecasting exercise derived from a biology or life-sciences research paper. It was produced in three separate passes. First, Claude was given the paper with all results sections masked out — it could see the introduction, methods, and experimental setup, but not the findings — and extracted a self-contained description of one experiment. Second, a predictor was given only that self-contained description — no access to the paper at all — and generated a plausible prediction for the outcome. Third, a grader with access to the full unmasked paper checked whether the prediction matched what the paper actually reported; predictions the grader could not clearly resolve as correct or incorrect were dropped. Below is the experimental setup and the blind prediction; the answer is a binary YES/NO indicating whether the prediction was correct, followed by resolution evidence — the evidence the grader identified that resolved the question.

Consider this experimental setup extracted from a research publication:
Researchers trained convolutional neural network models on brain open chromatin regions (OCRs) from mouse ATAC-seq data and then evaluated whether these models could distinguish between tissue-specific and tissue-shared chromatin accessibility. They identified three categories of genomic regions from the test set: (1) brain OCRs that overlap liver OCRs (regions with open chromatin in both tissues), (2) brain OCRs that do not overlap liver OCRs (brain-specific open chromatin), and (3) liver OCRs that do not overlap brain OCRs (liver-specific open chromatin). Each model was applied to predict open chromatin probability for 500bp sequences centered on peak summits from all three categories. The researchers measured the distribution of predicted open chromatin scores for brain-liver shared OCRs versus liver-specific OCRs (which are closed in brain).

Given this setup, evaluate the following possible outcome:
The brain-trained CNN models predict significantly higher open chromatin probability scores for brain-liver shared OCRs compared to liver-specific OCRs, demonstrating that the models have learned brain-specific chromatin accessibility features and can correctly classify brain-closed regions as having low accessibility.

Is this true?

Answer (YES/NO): YES